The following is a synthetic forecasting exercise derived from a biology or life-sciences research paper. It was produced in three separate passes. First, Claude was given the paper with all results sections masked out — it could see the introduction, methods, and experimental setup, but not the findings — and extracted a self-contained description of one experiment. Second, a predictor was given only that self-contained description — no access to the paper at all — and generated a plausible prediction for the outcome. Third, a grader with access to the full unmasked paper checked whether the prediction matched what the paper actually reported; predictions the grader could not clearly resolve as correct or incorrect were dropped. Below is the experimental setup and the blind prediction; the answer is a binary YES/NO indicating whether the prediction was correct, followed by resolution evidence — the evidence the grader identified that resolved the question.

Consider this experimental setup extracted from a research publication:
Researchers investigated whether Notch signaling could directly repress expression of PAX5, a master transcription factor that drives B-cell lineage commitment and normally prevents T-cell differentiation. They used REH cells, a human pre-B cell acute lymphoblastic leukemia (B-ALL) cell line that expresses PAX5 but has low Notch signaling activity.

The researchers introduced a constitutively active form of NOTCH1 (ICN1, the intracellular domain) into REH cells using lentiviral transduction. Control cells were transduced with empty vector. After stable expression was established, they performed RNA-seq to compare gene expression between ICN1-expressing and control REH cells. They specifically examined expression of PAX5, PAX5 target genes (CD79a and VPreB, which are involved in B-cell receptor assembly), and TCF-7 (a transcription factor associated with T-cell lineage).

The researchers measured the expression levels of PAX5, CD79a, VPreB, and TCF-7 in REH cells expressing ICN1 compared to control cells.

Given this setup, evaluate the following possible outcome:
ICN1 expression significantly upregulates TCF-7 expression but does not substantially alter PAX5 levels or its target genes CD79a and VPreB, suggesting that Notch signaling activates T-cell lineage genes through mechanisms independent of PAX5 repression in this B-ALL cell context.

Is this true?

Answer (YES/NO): NO